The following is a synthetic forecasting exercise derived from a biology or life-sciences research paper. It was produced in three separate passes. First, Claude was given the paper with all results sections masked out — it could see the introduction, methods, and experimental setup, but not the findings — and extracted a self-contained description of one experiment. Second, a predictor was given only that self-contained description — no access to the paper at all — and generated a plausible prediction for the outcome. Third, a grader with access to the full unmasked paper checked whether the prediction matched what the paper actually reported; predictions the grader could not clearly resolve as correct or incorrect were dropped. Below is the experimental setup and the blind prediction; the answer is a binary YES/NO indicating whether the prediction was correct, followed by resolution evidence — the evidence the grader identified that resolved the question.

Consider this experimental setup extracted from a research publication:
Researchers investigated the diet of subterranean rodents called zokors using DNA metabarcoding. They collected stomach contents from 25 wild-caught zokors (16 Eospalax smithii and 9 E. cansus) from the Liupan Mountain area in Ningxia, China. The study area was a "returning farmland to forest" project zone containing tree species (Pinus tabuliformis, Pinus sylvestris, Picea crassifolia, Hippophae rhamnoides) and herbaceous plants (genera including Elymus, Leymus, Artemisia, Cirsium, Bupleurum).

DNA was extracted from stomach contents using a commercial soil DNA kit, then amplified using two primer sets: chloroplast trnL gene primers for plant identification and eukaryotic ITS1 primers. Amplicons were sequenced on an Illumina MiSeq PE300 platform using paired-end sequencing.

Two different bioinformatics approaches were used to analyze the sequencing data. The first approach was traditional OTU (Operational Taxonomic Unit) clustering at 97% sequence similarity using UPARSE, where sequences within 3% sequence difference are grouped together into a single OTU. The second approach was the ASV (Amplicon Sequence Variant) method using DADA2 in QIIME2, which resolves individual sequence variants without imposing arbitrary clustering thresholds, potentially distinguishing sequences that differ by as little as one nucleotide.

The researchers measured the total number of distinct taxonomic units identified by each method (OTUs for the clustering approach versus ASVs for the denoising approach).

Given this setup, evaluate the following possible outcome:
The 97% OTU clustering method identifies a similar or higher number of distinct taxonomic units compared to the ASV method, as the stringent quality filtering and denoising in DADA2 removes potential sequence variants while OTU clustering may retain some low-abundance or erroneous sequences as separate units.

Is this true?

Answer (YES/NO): NO